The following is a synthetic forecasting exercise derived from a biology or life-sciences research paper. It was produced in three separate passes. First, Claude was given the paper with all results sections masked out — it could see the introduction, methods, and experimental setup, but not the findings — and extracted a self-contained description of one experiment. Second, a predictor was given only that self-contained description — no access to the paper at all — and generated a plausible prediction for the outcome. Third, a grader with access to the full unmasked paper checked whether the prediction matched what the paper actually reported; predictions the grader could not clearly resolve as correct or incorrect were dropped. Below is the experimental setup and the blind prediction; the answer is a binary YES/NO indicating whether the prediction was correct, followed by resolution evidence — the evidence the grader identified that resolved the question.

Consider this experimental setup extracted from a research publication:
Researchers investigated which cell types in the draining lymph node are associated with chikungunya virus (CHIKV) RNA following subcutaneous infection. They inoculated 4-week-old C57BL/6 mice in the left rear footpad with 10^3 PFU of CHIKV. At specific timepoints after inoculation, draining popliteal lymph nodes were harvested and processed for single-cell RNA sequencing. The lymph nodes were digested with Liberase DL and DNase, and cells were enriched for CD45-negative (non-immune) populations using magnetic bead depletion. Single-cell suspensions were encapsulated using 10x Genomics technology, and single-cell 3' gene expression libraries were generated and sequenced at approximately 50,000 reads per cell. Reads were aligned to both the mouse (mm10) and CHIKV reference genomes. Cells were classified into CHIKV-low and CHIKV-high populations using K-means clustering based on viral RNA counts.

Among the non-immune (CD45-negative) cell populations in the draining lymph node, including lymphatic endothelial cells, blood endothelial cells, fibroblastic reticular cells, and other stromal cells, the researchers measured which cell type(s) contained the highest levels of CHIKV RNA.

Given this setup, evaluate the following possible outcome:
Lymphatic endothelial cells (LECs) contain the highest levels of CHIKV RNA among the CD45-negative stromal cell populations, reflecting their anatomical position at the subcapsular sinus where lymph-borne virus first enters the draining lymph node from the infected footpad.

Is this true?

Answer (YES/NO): YES